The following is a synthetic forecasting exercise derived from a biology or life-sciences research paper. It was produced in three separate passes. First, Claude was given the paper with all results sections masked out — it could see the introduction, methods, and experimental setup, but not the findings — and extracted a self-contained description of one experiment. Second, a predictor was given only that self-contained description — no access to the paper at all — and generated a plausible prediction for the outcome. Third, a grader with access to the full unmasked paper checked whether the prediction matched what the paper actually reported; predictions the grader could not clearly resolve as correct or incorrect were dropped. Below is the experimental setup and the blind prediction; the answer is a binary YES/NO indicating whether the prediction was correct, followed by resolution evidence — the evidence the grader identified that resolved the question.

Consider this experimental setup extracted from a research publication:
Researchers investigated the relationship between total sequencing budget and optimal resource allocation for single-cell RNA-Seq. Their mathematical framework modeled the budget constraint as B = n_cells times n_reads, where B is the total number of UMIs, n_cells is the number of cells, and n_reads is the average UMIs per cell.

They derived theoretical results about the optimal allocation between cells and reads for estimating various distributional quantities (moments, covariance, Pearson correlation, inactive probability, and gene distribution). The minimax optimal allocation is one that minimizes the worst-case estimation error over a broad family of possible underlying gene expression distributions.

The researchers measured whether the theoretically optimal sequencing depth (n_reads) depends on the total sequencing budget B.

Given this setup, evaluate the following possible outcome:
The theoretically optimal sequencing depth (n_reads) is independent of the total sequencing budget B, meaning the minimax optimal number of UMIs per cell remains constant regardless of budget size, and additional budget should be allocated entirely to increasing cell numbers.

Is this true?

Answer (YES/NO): YES